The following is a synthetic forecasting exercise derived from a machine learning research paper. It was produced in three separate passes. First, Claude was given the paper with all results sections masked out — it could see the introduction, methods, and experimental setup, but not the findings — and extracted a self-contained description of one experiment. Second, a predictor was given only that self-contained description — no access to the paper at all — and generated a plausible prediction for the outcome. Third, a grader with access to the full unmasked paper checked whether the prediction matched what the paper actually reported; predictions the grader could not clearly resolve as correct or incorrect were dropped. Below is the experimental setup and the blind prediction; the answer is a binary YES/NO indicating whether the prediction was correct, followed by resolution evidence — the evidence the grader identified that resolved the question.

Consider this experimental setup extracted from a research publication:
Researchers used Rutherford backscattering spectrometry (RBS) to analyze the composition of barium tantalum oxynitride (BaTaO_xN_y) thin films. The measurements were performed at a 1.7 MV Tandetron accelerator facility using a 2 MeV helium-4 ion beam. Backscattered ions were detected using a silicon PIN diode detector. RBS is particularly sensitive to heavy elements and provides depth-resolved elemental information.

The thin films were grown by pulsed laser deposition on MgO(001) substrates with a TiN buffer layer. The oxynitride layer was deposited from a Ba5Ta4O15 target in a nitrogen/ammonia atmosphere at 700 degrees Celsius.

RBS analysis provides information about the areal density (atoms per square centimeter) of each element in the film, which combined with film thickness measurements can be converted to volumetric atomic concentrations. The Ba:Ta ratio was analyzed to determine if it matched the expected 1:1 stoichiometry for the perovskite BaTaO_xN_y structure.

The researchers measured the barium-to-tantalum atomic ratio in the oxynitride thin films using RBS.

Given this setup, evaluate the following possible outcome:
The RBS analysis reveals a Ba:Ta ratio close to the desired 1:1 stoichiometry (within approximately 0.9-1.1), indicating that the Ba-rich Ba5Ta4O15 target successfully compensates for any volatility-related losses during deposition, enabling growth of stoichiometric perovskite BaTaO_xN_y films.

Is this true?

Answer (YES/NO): YES